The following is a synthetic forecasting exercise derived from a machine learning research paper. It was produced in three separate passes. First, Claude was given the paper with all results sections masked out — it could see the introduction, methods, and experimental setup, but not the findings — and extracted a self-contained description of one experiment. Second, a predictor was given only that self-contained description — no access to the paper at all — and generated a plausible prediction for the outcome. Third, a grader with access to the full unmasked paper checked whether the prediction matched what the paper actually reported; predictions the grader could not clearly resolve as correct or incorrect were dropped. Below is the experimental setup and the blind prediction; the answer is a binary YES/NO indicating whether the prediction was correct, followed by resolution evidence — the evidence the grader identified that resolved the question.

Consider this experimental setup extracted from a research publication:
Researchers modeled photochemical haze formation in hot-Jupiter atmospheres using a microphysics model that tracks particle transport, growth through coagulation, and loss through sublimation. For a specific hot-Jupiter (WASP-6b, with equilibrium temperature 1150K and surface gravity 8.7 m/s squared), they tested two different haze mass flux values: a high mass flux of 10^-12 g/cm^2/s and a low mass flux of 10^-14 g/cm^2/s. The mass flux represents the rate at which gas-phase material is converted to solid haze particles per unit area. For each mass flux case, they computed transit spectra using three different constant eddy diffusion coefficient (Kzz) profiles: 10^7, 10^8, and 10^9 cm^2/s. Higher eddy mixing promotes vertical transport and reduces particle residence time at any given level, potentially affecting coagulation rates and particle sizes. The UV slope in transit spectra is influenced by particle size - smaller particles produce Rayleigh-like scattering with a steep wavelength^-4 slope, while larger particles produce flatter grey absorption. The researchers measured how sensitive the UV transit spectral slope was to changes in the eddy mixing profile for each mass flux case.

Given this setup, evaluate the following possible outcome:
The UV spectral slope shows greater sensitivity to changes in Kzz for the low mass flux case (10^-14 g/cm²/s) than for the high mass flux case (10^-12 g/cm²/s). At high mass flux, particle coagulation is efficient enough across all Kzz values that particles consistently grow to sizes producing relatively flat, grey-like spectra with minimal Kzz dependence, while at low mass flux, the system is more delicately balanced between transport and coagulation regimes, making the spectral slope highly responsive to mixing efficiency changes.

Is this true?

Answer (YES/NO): YES